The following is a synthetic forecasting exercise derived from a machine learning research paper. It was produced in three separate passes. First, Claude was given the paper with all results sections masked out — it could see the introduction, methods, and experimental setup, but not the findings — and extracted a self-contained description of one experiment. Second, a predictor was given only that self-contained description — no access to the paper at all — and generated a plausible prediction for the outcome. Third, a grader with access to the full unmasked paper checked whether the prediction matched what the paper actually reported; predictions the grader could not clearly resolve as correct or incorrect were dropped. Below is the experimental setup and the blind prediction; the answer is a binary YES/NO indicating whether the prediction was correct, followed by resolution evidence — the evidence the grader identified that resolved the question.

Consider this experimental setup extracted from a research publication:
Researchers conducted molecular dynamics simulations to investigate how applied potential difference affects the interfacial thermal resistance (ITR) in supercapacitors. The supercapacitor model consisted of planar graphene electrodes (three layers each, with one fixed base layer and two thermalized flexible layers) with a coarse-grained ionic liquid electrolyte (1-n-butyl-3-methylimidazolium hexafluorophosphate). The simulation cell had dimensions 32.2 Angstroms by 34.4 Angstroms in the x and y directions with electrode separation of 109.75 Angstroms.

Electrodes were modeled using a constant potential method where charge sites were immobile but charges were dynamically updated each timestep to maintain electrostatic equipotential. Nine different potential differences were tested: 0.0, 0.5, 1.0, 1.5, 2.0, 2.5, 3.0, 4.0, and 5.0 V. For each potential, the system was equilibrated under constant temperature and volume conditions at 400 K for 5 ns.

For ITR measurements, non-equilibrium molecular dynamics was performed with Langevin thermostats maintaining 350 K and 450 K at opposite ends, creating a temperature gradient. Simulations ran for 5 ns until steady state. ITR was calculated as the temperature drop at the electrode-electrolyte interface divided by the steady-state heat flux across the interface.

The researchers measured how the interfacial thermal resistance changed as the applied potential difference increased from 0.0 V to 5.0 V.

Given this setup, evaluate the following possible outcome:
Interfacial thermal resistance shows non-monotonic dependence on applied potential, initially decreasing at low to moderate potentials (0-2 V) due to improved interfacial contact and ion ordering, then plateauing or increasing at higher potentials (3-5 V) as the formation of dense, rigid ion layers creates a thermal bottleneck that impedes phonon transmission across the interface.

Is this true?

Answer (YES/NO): NO